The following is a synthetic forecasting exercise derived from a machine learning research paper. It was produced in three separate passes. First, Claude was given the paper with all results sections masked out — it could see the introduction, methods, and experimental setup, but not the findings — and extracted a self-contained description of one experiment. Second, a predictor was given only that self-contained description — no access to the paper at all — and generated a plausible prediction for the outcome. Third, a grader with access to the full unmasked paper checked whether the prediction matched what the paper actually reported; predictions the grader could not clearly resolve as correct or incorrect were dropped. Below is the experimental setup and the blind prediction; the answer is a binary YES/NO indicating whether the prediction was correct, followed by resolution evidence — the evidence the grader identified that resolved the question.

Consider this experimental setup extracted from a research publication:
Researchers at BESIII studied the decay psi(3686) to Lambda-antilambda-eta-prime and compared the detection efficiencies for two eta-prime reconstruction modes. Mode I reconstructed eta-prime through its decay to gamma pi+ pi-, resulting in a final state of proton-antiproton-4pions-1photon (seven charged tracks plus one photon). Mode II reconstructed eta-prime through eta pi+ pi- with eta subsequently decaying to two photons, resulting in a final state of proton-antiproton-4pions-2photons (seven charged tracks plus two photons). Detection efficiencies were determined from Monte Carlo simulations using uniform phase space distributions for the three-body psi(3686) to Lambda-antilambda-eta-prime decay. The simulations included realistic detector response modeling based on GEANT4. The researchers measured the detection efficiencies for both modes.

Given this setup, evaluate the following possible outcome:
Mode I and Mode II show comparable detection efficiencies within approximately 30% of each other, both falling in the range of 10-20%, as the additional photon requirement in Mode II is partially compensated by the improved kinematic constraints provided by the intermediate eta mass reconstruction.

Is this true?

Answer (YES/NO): NO